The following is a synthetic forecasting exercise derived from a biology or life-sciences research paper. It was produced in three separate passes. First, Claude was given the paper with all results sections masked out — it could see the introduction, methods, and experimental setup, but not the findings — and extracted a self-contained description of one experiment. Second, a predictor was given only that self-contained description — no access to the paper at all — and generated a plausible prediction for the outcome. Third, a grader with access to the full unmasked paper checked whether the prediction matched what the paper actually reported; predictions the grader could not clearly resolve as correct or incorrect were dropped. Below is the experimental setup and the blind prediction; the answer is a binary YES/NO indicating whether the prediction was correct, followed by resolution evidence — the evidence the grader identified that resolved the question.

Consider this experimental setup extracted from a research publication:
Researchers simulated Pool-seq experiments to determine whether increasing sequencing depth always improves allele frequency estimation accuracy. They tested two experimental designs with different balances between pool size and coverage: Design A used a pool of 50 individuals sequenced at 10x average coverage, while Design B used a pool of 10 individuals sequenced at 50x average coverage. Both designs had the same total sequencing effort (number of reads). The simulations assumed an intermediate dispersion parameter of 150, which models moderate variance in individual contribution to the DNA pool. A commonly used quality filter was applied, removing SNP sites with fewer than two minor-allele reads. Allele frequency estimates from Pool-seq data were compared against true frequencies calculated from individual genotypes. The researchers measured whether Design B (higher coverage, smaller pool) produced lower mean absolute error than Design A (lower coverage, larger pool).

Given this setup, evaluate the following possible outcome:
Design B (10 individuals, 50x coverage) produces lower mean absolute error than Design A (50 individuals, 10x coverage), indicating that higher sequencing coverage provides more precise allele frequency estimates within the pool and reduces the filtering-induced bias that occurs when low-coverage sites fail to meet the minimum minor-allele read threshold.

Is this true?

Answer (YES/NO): NO